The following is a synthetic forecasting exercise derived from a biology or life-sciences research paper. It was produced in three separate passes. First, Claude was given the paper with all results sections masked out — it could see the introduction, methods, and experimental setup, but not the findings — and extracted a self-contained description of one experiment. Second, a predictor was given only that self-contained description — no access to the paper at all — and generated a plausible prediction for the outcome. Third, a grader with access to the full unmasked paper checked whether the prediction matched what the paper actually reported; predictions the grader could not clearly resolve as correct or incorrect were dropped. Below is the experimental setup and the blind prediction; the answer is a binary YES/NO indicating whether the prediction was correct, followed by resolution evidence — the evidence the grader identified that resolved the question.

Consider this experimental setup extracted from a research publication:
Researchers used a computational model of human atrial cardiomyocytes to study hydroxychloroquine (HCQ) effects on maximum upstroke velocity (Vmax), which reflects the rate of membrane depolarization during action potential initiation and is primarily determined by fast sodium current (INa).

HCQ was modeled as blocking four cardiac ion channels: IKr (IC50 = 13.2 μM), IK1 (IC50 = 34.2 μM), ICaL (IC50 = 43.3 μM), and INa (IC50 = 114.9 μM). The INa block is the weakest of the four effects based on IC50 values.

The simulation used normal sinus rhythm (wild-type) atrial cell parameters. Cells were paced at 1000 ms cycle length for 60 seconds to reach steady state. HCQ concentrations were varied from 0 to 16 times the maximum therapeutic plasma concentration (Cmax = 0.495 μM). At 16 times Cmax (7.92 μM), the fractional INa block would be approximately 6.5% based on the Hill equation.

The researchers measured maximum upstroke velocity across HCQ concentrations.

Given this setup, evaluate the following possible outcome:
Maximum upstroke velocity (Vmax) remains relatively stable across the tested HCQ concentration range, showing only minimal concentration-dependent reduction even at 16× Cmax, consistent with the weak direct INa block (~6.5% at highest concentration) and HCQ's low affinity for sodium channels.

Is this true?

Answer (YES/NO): NO